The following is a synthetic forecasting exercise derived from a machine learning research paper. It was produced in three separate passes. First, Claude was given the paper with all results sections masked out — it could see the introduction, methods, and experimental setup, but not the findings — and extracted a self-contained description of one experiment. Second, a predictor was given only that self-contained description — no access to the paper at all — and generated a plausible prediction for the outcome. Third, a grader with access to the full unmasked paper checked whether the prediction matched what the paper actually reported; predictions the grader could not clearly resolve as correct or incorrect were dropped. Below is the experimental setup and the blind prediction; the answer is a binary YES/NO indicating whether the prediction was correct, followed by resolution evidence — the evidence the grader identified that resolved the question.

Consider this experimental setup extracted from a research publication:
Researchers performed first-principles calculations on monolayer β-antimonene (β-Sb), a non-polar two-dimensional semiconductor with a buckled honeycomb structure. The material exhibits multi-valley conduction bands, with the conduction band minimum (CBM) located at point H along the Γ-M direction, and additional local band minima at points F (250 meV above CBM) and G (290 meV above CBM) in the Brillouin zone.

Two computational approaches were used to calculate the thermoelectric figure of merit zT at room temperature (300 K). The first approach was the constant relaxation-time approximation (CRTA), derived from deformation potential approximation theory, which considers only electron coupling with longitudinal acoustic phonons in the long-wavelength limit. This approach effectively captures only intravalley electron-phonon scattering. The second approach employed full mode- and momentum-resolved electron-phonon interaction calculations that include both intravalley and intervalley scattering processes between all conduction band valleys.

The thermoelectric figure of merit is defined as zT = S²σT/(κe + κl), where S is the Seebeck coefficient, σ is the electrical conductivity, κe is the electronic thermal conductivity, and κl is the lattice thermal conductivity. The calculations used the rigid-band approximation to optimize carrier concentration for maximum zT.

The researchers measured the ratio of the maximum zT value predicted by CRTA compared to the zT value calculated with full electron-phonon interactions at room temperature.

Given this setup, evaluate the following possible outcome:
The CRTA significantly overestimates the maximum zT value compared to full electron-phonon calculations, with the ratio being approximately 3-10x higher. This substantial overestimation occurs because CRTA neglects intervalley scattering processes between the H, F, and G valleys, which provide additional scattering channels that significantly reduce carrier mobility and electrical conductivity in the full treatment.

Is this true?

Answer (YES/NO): YES